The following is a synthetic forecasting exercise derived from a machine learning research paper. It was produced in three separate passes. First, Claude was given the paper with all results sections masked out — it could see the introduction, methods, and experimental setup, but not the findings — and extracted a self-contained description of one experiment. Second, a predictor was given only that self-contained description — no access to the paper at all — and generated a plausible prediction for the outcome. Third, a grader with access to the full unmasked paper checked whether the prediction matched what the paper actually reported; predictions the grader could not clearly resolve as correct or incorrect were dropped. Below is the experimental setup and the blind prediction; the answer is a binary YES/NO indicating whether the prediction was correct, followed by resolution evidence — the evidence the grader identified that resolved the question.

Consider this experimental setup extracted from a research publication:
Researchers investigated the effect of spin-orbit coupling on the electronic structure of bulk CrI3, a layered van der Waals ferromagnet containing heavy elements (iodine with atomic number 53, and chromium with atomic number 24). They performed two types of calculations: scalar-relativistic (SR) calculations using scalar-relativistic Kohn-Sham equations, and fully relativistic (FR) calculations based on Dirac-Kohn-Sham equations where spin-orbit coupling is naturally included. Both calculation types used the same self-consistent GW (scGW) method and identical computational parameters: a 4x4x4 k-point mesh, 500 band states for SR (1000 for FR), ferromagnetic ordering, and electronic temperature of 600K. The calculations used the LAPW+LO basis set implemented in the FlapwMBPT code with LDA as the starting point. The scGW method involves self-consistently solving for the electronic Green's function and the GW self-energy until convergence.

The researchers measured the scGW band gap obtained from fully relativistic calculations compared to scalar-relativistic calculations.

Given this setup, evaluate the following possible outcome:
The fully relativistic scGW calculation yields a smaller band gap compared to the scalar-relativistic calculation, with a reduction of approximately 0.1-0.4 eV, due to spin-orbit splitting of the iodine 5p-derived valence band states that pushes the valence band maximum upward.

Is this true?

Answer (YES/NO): NO